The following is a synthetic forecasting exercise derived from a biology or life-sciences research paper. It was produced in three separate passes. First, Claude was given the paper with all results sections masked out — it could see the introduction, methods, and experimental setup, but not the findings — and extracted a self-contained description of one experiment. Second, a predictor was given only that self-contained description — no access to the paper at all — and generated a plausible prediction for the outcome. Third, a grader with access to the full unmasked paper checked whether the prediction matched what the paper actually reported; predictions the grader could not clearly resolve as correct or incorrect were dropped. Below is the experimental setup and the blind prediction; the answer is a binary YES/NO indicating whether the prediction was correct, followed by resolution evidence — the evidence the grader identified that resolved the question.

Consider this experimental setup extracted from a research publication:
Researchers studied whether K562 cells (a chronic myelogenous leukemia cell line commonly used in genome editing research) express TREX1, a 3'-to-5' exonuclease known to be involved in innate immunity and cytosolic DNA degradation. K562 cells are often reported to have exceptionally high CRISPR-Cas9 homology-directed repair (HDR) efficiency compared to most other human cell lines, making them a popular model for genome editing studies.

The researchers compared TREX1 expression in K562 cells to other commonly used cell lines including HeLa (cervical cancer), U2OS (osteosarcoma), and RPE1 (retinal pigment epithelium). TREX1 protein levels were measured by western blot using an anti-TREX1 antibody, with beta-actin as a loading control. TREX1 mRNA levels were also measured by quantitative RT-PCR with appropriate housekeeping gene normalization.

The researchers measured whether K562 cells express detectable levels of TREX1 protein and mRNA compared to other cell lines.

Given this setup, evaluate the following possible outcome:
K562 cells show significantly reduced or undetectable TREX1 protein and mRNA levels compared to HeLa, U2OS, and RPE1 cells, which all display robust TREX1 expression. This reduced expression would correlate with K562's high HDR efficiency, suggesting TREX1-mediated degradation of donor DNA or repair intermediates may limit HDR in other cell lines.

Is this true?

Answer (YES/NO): YES